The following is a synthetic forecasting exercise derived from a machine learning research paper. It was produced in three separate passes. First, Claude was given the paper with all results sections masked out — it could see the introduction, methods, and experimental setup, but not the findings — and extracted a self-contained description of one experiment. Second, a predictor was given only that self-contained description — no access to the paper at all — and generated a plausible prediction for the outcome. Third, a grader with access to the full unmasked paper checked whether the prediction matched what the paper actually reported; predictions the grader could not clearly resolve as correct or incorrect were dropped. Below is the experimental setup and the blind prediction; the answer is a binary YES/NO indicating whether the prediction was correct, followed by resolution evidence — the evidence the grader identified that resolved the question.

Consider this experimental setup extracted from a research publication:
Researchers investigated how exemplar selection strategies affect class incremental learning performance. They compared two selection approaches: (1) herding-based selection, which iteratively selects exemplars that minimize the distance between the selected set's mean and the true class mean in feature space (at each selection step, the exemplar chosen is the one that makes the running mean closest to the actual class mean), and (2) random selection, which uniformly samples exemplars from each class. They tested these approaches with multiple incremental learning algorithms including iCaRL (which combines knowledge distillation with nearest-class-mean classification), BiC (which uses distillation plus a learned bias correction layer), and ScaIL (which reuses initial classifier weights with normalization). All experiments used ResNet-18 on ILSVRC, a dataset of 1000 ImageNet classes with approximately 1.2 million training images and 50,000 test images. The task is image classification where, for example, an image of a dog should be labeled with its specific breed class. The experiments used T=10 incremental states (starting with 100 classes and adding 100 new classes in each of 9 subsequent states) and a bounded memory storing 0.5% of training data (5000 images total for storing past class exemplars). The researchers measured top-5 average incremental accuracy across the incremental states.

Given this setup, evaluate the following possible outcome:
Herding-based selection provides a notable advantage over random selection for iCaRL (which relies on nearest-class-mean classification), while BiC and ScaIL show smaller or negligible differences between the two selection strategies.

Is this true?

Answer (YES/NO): YES